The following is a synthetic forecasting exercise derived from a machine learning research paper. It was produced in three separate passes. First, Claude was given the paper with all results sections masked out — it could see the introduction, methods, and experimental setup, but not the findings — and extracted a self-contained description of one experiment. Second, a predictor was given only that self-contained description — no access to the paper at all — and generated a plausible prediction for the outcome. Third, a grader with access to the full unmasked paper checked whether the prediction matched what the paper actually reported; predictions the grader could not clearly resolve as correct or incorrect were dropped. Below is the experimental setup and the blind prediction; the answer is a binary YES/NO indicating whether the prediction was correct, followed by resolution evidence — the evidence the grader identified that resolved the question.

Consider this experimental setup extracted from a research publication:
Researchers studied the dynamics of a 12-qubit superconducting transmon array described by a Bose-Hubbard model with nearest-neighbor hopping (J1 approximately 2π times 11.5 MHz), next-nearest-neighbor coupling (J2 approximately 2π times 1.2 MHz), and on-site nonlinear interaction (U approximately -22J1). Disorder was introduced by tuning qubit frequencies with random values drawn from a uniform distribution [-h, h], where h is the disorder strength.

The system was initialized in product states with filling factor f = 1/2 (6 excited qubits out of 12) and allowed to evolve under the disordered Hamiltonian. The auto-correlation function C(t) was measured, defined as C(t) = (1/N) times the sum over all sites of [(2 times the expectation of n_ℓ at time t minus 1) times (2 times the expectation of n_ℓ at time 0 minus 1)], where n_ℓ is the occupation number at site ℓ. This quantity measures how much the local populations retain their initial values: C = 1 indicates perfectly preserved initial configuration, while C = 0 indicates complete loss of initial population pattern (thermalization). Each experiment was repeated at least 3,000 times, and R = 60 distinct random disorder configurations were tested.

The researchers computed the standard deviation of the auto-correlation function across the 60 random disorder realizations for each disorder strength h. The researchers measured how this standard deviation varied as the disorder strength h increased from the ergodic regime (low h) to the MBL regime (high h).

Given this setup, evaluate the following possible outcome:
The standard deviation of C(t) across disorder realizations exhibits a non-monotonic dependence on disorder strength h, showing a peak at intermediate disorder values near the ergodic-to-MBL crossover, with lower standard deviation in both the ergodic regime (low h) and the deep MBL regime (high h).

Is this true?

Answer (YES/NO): YES